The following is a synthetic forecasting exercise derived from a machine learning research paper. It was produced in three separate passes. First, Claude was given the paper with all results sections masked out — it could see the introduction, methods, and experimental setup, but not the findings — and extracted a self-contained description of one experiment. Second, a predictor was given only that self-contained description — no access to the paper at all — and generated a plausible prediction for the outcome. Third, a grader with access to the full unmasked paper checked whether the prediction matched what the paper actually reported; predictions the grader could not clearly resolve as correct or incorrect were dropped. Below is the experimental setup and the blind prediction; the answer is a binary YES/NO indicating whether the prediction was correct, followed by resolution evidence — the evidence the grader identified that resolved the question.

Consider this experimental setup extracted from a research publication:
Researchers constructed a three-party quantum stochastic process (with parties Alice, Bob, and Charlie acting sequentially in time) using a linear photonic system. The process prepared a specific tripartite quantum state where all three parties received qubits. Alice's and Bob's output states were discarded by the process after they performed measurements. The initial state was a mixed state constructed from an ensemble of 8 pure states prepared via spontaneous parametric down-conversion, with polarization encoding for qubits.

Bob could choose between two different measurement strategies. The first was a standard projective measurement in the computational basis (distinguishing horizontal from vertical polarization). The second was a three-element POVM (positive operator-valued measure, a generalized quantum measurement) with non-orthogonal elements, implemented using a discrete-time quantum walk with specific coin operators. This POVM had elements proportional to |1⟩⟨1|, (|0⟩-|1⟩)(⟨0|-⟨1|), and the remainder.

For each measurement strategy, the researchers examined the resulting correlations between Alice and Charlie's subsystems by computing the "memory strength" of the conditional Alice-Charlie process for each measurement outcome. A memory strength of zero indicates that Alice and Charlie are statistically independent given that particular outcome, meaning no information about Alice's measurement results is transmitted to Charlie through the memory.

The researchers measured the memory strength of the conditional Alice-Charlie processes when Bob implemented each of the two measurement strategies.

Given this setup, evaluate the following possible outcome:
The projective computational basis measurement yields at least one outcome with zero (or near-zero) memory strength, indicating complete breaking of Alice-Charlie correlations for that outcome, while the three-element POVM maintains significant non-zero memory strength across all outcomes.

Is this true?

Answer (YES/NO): NO